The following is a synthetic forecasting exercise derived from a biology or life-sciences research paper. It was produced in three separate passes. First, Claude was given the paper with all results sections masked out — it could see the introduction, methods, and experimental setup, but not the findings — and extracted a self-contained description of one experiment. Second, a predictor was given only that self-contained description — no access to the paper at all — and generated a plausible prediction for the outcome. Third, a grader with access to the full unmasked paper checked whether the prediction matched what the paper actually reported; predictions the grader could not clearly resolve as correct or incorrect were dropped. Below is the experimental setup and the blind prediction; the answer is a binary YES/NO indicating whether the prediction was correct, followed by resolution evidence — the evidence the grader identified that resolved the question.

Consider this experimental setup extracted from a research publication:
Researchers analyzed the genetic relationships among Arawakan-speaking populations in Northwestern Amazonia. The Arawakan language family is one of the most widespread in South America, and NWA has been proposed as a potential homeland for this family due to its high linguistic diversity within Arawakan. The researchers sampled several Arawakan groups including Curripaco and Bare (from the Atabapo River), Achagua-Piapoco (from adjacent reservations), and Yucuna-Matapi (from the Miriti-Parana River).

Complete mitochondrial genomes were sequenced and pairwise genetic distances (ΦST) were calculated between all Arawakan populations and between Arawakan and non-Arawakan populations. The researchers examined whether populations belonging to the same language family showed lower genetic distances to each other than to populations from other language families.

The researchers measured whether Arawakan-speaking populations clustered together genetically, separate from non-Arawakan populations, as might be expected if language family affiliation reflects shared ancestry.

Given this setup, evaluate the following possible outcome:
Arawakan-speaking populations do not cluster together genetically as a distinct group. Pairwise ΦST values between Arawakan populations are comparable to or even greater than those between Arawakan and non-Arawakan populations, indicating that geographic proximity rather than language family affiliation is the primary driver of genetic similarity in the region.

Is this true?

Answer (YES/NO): YES